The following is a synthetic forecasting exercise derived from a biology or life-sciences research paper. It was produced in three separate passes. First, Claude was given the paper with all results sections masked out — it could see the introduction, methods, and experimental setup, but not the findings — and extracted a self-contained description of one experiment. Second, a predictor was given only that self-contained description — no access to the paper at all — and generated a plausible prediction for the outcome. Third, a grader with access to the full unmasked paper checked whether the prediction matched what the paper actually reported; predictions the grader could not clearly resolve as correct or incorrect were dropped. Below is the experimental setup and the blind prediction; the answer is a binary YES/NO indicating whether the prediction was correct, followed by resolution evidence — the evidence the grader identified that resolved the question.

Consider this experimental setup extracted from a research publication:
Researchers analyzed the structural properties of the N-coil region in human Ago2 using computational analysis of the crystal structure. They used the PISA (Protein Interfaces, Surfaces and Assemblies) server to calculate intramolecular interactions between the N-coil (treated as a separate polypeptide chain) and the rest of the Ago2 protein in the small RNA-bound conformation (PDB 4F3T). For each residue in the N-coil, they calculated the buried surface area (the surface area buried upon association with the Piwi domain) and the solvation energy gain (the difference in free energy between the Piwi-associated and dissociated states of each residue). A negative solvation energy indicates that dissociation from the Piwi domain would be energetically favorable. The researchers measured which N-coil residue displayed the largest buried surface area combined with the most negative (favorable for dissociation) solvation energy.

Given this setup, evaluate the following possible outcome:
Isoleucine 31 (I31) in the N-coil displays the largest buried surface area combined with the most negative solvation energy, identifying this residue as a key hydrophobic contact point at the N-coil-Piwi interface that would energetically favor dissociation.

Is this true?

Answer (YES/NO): NO